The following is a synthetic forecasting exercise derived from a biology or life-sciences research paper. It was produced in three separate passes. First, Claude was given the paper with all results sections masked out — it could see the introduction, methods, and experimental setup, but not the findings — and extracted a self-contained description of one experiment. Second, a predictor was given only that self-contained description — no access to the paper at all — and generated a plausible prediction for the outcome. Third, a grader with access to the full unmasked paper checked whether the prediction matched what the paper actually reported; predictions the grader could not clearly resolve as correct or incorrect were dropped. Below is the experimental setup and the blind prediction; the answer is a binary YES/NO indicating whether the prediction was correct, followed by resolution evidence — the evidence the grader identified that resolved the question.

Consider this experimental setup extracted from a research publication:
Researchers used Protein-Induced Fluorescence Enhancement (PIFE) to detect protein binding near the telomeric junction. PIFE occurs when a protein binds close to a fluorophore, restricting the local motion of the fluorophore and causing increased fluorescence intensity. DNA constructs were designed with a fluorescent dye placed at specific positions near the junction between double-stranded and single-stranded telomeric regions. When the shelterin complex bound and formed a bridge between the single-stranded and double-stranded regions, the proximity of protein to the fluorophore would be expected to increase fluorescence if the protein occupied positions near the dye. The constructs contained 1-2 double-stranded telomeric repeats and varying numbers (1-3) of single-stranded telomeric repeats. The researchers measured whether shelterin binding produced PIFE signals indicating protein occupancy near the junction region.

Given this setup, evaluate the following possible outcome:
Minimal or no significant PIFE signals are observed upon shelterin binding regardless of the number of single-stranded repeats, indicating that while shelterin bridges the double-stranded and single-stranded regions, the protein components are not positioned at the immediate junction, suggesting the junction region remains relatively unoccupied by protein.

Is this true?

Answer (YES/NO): NO